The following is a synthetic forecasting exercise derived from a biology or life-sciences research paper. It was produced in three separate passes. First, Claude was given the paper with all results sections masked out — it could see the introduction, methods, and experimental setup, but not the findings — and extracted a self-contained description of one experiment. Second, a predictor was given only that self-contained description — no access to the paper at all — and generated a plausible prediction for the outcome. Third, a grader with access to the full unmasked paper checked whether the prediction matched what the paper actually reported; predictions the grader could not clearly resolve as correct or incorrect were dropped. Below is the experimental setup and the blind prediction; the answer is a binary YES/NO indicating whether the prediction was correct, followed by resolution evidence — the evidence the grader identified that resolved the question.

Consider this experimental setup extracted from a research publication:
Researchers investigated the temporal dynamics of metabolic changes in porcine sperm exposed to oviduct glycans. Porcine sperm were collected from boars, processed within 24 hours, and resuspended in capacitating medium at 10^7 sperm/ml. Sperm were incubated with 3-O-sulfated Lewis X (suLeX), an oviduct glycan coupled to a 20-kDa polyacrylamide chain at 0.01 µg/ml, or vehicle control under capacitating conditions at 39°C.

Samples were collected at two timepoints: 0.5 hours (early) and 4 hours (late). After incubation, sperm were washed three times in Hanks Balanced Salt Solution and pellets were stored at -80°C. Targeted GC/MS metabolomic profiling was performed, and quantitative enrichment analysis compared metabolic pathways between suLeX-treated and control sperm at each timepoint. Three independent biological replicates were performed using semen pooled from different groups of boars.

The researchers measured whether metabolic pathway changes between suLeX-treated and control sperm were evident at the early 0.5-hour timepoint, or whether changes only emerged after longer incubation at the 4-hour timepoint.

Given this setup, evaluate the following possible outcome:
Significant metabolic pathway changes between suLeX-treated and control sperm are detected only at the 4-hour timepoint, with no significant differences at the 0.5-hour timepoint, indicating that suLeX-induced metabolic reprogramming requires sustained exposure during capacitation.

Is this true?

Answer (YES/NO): NO